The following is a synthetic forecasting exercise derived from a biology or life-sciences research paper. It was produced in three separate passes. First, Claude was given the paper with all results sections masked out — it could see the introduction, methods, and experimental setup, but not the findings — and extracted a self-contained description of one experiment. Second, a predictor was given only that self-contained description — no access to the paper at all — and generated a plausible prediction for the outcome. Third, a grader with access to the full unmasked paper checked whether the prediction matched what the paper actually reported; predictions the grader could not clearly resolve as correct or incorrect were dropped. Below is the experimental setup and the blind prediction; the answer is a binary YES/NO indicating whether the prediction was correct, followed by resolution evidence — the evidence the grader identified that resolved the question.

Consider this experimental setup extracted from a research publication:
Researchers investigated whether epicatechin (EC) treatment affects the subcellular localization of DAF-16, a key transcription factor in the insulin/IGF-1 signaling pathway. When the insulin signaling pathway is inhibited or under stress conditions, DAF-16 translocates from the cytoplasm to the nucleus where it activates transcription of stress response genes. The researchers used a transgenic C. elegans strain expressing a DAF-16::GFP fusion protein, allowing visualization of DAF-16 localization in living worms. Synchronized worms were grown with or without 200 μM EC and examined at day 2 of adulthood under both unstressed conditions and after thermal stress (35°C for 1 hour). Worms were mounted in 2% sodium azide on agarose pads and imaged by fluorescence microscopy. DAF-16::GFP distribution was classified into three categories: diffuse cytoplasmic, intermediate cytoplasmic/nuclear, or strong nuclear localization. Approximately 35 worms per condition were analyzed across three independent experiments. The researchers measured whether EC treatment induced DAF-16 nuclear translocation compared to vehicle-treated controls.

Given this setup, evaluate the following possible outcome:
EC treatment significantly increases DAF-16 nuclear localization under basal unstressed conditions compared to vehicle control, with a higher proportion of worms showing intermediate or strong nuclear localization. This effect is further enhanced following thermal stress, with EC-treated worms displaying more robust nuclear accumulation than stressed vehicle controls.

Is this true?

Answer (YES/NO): NO